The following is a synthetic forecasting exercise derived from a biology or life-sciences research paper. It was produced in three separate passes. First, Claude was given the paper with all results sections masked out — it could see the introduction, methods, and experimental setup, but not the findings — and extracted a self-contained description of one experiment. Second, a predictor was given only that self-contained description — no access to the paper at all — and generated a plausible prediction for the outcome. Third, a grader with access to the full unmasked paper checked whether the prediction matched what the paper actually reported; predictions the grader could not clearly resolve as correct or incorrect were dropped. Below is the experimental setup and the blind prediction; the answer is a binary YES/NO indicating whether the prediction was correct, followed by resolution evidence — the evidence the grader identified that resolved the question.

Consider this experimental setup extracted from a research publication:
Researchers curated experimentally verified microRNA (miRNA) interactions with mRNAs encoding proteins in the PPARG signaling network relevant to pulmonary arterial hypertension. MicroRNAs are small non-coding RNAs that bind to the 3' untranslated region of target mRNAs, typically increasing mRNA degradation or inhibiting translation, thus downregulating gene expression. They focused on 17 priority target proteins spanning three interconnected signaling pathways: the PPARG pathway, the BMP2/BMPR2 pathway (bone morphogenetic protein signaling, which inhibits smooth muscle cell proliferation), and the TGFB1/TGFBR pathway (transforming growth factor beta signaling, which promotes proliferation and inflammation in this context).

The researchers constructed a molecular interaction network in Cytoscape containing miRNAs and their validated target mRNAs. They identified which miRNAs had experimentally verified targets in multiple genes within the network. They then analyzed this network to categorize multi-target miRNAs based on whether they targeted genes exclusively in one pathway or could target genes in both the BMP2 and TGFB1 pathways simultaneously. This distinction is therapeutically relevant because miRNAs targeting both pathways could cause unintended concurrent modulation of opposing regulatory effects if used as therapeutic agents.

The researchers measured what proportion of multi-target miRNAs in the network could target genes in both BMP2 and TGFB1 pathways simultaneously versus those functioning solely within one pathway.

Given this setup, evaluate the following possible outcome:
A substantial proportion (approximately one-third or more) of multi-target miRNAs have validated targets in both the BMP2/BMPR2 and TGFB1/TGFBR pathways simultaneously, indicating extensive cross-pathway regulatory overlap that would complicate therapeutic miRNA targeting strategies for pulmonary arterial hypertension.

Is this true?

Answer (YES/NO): YES